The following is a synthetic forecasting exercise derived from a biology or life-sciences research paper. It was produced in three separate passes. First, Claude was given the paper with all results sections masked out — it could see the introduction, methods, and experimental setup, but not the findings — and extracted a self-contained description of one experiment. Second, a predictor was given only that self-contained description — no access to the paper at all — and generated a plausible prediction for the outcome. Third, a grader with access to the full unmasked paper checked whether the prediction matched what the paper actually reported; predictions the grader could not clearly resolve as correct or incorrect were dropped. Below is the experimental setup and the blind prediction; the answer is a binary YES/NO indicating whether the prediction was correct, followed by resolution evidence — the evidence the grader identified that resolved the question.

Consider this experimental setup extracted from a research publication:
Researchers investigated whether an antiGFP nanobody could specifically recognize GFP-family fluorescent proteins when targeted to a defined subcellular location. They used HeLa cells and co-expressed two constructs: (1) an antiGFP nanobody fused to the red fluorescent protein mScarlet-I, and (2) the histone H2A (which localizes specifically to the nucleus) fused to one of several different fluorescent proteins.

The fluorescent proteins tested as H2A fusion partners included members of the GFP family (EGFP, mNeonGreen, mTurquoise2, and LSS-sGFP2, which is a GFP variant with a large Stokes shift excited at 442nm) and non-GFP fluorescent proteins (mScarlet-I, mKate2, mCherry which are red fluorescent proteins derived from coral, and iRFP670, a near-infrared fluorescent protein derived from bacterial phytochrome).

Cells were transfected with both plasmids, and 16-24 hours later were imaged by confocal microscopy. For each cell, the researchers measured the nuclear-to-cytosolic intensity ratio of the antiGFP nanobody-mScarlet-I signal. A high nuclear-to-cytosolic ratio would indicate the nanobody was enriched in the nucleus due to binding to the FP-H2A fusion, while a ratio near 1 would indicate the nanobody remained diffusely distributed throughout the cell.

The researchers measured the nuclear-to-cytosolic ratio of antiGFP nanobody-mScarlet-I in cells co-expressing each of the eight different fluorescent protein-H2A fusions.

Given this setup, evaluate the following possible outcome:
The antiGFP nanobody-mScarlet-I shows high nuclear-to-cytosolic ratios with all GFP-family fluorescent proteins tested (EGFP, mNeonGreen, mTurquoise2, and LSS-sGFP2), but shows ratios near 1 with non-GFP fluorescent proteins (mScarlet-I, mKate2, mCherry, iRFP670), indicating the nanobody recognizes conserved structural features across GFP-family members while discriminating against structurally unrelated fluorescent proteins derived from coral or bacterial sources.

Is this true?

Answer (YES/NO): NO